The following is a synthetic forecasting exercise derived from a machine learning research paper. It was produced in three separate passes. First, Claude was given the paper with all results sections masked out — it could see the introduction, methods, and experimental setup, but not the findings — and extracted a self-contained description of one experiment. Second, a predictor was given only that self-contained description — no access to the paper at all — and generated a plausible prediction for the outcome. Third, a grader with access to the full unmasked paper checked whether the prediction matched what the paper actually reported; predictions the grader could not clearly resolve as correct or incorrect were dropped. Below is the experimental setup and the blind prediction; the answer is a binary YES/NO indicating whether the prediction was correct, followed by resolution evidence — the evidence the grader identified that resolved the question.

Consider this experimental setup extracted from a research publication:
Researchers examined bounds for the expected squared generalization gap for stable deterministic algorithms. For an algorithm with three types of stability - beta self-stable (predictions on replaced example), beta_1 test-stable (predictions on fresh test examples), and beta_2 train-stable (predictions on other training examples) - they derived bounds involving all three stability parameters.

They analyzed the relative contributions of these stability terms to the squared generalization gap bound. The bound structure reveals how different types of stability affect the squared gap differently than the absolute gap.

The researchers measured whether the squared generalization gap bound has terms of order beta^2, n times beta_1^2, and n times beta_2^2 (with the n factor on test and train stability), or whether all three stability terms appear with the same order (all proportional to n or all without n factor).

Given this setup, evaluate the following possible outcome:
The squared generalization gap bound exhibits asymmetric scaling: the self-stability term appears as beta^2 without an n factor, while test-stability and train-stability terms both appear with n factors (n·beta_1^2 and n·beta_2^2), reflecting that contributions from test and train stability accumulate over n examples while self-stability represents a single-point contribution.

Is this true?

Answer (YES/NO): YES